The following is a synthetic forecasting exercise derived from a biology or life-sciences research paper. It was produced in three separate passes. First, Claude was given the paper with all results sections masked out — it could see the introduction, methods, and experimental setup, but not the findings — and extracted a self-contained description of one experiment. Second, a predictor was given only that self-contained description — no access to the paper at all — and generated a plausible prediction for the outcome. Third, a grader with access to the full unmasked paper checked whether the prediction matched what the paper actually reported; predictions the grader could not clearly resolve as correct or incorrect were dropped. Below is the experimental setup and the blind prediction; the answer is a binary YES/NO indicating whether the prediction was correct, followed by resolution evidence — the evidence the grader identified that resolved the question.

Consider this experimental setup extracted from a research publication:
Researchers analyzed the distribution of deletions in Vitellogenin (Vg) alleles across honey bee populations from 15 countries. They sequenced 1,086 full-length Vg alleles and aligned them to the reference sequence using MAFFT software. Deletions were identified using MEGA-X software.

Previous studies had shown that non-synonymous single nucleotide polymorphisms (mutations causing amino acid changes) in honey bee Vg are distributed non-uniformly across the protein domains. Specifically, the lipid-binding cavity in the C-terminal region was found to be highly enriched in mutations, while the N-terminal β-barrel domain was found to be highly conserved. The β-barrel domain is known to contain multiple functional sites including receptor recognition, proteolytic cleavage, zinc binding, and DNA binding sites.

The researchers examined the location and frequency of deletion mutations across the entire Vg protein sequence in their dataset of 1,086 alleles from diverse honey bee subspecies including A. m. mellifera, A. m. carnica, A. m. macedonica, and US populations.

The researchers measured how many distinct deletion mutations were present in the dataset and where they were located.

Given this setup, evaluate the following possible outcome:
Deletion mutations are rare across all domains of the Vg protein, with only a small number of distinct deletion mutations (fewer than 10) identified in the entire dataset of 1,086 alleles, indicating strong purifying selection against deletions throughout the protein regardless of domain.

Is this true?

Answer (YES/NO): YES